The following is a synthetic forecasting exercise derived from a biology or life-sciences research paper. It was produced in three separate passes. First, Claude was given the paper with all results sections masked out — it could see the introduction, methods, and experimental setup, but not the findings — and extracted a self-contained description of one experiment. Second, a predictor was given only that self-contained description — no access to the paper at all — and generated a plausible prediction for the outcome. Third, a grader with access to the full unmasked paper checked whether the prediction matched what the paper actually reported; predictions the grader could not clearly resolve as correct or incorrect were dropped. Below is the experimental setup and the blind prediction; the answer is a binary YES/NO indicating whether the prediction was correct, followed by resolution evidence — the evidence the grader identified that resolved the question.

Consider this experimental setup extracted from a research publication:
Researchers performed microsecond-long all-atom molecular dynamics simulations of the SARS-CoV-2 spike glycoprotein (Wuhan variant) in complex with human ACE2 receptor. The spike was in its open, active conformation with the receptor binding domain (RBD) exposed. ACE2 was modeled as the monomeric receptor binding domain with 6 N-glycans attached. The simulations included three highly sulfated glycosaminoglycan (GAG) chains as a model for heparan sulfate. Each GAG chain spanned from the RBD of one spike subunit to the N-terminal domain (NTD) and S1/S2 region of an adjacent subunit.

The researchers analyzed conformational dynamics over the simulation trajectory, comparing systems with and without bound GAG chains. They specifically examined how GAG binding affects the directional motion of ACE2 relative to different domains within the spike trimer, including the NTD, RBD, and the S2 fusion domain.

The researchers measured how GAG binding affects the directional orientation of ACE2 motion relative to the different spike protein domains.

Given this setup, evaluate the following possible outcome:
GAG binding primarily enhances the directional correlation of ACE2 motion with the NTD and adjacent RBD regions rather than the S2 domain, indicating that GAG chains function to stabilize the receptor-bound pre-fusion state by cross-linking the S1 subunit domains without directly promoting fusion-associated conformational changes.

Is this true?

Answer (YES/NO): NO